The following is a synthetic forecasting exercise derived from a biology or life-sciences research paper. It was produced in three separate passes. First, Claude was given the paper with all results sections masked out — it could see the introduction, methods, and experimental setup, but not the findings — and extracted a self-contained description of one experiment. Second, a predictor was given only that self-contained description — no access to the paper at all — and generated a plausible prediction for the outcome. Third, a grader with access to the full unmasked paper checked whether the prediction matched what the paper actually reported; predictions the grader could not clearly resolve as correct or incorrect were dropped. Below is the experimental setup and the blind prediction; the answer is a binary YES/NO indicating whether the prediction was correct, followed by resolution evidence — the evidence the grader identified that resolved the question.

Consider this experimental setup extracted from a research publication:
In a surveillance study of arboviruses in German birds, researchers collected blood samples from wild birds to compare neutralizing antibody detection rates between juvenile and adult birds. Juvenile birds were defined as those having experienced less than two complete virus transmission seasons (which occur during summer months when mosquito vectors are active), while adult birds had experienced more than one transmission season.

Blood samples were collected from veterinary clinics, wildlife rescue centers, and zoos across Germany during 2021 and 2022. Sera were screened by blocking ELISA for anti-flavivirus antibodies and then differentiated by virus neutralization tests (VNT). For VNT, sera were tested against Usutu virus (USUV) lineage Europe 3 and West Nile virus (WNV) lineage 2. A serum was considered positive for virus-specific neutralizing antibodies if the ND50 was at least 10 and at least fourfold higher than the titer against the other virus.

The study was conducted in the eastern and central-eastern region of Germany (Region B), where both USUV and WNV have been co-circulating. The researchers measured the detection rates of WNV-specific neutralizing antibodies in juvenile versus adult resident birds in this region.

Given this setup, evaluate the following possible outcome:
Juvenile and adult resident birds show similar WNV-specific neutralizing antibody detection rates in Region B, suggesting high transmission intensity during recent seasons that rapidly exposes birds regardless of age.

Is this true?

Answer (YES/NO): YES